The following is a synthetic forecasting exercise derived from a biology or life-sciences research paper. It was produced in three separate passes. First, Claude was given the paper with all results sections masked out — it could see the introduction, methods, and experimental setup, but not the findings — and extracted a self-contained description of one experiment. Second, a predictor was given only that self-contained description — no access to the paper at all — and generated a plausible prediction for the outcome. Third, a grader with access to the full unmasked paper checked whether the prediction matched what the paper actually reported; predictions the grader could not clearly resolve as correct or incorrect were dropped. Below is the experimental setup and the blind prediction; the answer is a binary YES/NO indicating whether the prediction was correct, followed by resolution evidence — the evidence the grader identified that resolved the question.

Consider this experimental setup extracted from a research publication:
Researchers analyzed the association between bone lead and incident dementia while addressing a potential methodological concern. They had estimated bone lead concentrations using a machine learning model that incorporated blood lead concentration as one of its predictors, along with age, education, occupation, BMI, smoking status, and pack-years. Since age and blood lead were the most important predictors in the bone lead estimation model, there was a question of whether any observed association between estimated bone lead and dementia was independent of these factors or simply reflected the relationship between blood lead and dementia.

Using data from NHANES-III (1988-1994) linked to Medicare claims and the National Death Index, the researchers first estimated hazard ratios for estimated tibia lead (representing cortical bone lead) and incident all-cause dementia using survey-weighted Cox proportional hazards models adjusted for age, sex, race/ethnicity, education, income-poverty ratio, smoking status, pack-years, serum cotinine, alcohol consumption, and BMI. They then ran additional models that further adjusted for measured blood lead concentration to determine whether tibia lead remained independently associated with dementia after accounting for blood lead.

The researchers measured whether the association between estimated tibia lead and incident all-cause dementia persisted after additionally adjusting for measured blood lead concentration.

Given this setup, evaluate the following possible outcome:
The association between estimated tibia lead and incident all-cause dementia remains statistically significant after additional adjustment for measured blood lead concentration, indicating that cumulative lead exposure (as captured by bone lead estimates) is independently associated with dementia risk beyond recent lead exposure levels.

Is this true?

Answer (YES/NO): YES